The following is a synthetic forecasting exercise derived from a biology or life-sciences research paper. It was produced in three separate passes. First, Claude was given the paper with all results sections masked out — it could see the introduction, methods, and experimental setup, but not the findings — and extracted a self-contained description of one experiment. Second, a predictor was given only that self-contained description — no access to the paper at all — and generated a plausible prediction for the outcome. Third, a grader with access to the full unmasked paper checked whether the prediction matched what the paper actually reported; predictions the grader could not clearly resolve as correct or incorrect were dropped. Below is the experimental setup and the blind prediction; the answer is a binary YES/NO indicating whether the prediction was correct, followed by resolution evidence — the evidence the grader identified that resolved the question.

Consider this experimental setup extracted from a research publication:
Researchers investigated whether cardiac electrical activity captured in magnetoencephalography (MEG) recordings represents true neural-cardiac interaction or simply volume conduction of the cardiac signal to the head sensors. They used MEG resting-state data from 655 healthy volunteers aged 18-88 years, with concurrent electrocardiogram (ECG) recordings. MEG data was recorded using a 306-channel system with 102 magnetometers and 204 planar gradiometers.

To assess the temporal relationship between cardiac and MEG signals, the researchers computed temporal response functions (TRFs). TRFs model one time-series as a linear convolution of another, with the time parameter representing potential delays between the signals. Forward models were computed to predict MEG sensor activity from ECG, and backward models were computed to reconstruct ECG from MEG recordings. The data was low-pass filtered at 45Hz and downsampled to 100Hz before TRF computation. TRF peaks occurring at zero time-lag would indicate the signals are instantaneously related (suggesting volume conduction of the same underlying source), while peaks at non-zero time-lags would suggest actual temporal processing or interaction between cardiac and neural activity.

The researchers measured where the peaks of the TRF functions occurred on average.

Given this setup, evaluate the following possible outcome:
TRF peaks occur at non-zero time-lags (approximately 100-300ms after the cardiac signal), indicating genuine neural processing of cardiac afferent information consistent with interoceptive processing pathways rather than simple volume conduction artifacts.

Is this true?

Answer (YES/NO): NO